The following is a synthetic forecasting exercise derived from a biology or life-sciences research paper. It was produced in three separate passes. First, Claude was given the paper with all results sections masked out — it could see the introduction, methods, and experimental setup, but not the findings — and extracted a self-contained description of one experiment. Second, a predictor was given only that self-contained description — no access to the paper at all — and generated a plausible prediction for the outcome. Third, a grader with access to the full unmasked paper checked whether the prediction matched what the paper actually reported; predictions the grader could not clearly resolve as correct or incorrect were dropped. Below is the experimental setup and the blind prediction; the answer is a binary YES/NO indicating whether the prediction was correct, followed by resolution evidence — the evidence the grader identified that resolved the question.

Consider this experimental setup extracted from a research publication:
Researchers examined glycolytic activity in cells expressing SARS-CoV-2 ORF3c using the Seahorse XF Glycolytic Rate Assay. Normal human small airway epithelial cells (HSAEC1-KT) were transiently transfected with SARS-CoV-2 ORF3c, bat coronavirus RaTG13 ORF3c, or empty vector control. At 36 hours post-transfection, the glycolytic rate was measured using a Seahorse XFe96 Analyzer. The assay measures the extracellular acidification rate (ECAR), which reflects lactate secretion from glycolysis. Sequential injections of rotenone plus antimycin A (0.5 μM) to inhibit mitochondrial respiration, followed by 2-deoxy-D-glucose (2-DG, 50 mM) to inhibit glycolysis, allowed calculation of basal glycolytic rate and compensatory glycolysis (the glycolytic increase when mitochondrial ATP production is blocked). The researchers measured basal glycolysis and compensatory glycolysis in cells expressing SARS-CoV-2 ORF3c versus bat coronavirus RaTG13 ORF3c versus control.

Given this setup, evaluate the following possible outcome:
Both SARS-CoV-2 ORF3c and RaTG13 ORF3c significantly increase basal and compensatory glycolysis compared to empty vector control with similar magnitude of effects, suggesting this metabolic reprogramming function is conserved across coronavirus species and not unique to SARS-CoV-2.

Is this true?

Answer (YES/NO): NO